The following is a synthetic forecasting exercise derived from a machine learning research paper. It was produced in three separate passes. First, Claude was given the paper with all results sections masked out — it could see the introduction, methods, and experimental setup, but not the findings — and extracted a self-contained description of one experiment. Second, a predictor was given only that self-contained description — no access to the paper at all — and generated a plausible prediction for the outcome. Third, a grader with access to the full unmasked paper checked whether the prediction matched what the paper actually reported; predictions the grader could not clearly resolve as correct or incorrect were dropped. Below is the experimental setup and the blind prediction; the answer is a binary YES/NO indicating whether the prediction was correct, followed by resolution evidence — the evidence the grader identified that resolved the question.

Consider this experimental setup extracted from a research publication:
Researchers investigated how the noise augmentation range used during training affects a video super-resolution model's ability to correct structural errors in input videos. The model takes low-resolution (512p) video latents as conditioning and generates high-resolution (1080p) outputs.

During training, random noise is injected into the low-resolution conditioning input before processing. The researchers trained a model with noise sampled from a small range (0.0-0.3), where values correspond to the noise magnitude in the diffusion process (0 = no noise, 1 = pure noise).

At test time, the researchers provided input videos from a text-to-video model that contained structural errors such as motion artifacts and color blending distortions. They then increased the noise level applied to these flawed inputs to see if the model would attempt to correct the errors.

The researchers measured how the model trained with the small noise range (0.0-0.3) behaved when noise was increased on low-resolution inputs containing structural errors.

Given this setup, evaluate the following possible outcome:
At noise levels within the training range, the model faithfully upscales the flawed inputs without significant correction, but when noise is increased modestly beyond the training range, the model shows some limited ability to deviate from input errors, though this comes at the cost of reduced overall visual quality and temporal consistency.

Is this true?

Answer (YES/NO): NO